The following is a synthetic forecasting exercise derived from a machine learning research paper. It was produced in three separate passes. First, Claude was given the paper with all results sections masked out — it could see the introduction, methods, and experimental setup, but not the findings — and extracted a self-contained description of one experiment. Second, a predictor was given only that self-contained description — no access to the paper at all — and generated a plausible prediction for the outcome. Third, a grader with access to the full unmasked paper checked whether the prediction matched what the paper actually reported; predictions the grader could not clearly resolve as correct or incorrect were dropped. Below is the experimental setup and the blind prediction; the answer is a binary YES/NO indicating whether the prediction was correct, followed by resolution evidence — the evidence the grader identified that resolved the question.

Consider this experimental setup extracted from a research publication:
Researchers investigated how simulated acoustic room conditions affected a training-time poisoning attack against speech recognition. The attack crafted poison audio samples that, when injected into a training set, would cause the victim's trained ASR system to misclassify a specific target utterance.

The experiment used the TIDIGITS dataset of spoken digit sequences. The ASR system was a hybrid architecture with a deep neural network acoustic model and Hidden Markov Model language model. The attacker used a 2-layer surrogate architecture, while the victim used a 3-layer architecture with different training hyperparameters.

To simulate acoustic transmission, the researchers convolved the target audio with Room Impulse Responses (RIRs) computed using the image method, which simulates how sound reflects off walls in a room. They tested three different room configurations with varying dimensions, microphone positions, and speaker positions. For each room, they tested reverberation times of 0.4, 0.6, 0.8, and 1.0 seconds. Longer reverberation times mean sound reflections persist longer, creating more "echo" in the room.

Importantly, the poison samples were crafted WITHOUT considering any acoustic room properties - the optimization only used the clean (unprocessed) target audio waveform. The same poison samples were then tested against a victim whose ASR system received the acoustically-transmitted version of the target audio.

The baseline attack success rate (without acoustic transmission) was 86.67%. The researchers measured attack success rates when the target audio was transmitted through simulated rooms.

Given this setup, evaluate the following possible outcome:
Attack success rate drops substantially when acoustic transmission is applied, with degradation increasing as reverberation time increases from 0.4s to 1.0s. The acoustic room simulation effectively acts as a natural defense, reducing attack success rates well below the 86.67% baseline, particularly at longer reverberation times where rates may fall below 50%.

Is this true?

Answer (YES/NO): NO